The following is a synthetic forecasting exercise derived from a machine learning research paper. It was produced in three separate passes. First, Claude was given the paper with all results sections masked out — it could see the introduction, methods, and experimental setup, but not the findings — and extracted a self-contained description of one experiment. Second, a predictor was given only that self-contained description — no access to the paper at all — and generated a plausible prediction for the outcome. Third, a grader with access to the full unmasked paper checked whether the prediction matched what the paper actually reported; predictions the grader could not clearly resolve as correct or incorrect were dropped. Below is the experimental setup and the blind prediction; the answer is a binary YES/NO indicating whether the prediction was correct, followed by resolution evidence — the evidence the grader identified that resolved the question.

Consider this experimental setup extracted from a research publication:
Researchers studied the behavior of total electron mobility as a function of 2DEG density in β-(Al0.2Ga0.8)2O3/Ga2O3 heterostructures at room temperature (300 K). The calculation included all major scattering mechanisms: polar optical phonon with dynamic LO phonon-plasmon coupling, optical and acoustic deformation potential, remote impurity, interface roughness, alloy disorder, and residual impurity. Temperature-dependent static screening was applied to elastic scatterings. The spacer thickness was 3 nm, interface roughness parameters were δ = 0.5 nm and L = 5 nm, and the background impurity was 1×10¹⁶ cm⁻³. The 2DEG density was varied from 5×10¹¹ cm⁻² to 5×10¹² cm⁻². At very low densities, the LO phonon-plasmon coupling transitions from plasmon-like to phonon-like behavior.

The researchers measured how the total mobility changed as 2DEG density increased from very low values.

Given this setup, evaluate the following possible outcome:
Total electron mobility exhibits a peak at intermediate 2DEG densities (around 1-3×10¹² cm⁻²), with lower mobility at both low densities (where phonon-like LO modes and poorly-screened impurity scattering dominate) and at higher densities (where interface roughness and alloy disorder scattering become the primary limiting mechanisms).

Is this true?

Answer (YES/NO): NO